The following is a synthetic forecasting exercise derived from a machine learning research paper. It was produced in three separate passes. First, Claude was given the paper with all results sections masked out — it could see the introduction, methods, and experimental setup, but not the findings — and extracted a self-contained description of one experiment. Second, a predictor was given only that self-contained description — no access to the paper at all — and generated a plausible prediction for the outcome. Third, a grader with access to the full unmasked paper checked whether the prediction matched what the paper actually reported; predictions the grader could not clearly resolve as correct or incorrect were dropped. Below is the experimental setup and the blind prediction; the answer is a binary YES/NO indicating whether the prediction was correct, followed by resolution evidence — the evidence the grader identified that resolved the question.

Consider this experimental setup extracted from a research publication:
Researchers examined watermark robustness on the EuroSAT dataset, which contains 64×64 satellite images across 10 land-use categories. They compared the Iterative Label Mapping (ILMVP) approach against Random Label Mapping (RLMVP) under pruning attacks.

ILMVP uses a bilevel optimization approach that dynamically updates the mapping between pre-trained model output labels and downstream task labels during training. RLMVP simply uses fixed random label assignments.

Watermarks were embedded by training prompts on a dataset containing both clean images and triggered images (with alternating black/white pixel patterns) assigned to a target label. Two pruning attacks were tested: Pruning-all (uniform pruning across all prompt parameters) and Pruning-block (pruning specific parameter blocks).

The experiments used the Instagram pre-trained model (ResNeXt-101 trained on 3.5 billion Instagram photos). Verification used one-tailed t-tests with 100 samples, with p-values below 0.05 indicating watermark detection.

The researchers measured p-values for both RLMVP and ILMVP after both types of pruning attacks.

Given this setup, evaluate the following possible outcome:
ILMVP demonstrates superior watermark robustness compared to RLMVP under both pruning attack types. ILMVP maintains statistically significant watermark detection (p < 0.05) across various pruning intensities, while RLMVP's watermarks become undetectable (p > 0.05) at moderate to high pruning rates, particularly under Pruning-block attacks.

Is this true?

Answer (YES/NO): YES